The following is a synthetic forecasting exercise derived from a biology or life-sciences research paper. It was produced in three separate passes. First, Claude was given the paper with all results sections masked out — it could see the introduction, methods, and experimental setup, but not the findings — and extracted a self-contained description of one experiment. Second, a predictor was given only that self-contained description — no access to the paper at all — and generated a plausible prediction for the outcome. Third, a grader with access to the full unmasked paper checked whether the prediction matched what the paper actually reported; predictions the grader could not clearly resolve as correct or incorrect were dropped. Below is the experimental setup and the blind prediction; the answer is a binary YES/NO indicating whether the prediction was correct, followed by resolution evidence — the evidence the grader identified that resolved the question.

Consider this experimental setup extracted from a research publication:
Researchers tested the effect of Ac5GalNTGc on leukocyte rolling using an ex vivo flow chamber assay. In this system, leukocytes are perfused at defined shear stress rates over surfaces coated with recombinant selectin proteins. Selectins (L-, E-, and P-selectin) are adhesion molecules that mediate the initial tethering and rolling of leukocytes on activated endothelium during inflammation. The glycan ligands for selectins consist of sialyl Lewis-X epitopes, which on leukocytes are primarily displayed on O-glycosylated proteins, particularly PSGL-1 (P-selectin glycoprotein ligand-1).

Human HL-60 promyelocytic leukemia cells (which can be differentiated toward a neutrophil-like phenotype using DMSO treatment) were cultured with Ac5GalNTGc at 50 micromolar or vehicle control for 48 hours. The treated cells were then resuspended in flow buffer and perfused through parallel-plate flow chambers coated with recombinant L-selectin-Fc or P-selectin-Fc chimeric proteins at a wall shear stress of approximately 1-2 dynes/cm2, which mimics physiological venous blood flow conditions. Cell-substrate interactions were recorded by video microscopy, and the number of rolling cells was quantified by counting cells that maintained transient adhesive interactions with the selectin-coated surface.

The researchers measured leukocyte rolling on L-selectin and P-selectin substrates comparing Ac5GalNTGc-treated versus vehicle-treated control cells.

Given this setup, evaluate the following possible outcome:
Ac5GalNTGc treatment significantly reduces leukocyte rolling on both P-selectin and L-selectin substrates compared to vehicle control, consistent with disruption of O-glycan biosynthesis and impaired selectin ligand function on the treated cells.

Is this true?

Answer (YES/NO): YES